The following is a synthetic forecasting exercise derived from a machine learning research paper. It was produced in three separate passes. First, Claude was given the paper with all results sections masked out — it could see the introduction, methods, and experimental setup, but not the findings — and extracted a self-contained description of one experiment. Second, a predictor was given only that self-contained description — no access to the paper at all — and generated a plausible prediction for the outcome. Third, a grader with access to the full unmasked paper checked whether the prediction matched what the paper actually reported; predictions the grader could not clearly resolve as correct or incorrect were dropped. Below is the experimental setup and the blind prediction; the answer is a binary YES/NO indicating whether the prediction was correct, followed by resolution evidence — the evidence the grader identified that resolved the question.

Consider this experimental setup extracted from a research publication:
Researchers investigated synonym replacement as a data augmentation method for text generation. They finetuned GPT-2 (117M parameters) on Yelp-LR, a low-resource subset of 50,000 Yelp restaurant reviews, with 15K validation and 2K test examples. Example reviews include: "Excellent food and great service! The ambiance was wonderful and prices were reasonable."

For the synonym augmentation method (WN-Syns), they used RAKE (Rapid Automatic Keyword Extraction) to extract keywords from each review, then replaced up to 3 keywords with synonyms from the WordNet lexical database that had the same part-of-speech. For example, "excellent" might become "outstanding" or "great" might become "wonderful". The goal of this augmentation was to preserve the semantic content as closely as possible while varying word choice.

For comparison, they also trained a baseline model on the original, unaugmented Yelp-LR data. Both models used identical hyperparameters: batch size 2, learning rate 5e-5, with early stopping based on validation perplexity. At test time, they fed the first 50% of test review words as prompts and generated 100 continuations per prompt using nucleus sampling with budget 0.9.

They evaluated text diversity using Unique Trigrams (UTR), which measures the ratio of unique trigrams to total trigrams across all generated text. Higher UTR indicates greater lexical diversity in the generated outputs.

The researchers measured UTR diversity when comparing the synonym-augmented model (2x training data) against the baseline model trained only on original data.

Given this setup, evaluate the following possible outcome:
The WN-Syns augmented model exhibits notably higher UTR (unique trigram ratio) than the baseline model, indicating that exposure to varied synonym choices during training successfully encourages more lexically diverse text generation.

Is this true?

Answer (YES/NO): NO